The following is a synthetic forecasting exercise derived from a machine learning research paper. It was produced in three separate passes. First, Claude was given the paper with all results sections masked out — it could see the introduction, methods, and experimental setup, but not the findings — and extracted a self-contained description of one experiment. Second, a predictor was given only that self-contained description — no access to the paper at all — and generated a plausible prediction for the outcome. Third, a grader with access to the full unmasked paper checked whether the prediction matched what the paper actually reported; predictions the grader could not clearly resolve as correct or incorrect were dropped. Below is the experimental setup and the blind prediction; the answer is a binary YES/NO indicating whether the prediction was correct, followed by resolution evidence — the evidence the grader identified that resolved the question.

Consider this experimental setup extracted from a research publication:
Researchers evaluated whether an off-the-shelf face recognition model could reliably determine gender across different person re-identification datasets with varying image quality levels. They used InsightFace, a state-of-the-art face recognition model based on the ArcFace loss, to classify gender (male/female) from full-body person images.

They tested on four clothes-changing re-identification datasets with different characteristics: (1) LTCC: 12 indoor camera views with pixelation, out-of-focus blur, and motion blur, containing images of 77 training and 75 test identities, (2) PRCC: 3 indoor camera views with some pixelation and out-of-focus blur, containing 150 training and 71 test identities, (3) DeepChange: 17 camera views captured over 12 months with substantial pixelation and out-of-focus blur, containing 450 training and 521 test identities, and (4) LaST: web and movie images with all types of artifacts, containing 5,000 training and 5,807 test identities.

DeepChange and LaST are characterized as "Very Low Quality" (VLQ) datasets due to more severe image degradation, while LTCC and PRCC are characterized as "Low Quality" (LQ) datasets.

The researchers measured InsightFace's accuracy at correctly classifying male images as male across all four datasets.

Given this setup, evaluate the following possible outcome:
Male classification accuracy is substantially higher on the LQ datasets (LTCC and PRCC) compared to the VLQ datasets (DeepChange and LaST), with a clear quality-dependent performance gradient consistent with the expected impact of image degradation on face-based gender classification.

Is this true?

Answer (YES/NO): YES